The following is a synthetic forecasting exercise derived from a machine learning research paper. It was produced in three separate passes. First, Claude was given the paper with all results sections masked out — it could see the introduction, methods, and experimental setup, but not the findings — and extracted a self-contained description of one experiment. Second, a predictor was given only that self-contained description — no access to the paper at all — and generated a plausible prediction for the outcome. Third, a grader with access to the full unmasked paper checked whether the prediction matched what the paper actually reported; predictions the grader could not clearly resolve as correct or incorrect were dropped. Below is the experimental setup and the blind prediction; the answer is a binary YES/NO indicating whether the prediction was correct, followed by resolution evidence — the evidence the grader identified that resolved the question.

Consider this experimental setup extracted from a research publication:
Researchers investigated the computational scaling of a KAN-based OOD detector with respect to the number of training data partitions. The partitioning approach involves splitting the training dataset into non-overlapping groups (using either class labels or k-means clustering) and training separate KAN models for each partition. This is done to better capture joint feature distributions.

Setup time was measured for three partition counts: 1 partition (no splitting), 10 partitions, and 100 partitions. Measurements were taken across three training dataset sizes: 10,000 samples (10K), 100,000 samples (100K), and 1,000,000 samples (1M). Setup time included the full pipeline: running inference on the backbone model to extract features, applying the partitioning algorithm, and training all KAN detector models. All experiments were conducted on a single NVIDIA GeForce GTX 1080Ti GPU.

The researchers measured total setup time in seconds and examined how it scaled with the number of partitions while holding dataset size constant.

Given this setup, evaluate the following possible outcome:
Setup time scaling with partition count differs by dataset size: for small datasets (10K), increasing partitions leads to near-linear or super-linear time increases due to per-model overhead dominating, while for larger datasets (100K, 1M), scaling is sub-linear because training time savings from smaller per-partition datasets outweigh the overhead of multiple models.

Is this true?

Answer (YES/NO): NO